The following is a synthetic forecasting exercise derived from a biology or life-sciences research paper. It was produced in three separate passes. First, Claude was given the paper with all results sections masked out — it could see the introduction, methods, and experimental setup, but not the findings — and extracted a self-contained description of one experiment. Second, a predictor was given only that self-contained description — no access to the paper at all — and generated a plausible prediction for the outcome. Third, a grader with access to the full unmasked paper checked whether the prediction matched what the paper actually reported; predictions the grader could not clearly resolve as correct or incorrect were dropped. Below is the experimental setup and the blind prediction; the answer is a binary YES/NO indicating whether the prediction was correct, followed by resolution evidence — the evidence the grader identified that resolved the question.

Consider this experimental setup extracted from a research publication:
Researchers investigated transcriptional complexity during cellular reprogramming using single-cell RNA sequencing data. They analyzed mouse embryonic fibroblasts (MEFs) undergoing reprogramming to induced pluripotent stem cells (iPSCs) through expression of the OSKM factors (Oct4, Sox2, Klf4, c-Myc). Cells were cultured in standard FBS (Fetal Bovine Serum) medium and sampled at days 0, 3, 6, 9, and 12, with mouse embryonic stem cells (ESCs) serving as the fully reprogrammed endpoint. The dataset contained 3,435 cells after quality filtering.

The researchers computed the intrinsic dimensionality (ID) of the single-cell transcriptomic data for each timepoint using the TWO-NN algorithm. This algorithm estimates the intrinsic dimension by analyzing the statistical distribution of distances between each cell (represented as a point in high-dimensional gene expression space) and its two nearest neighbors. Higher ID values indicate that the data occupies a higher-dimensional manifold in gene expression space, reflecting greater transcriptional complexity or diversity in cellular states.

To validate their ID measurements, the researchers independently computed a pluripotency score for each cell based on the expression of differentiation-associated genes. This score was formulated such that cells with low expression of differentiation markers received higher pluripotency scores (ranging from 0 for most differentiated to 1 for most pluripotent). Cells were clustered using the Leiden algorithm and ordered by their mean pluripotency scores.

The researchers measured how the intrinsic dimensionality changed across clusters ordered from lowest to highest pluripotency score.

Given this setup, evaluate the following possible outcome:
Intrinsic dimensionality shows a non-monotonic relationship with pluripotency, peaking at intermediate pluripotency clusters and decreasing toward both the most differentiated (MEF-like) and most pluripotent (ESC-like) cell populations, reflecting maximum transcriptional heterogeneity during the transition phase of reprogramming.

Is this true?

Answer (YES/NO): NO